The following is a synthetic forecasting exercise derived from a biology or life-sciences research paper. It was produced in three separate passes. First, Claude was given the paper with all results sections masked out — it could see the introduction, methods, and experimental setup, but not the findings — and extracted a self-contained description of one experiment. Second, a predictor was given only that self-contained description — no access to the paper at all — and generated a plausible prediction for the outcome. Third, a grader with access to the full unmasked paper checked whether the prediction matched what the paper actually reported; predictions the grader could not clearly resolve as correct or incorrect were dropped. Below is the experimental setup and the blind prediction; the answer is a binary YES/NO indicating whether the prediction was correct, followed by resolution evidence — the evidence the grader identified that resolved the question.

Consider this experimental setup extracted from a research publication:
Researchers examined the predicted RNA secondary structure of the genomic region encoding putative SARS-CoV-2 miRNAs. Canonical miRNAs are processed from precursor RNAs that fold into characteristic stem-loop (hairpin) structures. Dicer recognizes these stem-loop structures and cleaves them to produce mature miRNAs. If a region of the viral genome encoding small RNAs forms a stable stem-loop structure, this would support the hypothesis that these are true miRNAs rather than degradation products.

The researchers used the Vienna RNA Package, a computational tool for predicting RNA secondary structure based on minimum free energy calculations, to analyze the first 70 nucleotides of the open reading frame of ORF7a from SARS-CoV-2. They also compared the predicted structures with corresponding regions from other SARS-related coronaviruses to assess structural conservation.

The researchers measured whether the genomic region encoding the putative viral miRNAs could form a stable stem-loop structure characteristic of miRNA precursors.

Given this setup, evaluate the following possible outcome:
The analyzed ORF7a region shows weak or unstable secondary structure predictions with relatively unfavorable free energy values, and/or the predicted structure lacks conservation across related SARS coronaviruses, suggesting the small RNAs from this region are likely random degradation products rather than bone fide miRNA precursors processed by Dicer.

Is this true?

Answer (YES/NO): NO